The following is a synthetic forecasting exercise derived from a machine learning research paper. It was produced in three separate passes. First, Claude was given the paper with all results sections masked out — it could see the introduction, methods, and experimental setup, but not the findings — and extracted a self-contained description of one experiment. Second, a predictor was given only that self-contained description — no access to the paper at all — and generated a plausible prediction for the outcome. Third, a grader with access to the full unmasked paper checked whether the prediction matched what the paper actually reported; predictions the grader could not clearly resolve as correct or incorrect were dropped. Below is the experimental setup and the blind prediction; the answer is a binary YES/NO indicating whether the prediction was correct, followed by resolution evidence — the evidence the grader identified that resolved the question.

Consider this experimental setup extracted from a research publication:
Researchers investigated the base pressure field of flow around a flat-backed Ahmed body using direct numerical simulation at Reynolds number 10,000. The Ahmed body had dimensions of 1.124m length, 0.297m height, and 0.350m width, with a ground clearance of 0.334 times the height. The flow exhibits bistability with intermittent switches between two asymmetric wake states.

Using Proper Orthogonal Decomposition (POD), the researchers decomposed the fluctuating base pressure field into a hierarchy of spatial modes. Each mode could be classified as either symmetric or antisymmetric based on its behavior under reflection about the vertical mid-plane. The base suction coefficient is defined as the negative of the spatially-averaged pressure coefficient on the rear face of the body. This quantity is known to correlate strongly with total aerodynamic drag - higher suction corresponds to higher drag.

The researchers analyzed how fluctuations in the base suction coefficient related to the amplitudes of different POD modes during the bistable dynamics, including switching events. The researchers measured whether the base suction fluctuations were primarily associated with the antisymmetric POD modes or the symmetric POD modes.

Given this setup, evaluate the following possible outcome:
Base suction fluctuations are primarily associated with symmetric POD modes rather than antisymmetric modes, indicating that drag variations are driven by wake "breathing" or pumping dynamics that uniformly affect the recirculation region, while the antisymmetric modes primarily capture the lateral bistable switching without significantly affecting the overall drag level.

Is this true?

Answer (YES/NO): YES